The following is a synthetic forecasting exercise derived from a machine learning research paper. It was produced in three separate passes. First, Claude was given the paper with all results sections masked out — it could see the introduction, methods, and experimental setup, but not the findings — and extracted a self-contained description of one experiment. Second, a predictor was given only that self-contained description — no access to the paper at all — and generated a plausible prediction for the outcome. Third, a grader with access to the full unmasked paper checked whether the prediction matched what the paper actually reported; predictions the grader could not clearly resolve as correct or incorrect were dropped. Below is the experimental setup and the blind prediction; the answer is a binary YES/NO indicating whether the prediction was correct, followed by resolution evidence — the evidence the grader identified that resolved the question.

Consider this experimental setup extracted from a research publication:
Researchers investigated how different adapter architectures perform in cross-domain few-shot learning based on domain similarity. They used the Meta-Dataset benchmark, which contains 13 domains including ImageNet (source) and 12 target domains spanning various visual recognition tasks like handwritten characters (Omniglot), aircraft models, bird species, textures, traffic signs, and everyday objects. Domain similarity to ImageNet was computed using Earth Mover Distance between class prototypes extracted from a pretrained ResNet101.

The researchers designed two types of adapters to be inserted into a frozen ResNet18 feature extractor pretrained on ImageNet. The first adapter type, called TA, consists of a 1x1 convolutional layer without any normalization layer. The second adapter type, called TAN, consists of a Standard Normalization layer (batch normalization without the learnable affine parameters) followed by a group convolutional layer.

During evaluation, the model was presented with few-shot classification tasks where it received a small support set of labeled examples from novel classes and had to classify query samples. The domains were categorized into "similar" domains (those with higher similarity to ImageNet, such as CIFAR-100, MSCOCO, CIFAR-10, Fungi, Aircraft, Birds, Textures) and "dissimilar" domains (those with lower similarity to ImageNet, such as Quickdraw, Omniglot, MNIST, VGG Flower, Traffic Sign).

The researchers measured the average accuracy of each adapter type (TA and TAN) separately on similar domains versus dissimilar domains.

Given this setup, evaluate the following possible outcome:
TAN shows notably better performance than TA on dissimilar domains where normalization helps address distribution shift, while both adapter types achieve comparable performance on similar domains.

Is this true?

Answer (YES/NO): NO